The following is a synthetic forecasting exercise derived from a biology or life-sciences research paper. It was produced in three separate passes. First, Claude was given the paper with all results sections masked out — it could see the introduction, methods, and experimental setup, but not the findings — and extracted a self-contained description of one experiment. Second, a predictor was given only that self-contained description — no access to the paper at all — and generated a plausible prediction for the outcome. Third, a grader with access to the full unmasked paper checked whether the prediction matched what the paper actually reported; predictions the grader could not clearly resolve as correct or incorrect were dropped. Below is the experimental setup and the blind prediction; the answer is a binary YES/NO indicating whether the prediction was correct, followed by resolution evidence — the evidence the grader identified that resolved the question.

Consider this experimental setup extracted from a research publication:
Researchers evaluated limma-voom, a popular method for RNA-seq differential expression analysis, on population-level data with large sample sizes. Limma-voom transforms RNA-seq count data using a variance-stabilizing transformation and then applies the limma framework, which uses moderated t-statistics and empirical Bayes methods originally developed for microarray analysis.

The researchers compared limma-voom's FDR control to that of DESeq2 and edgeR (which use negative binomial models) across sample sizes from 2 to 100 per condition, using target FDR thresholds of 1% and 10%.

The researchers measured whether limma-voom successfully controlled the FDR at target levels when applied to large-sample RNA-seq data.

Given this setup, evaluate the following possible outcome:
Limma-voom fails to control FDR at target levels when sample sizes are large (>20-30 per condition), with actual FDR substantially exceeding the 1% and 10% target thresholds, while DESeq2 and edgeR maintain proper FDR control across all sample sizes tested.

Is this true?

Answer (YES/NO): NO